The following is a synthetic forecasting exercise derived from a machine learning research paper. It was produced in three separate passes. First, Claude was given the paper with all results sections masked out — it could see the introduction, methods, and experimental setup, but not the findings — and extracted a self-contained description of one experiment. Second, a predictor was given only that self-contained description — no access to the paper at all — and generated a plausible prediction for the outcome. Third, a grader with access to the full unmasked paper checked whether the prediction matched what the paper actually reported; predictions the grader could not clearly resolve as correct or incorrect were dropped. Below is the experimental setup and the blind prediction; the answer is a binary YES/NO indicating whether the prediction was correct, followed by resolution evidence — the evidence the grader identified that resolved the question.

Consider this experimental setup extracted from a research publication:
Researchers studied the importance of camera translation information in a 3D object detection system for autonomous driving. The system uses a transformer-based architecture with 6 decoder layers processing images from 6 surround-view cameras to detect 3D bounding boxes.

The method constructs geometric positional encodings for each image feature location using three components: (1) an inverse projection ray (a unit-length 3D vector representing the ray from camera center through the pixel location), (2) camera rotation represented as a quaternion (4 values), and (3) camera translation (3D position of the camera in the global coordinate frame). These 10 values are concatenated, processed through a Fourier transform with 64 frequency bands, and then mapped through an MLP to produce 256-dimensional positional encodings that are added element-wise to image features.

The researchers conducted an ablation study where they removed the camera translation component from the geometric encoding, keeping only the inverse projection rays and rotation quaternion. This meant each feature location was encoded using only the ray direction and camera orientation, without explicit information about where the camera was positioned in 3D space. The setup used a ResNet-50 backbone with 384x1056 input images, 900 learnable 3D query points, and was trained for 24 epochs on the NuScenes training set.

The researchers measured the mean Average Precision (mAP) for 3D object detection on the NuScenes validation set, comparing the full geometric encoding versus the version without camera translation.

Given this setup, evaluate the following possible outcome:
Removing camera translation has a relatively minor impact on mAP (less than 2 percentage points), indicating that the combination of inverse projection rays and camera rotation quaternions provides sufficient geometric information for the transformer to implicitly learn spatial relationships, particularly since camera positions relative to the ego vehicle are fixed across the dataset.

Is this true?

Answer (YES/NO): NO